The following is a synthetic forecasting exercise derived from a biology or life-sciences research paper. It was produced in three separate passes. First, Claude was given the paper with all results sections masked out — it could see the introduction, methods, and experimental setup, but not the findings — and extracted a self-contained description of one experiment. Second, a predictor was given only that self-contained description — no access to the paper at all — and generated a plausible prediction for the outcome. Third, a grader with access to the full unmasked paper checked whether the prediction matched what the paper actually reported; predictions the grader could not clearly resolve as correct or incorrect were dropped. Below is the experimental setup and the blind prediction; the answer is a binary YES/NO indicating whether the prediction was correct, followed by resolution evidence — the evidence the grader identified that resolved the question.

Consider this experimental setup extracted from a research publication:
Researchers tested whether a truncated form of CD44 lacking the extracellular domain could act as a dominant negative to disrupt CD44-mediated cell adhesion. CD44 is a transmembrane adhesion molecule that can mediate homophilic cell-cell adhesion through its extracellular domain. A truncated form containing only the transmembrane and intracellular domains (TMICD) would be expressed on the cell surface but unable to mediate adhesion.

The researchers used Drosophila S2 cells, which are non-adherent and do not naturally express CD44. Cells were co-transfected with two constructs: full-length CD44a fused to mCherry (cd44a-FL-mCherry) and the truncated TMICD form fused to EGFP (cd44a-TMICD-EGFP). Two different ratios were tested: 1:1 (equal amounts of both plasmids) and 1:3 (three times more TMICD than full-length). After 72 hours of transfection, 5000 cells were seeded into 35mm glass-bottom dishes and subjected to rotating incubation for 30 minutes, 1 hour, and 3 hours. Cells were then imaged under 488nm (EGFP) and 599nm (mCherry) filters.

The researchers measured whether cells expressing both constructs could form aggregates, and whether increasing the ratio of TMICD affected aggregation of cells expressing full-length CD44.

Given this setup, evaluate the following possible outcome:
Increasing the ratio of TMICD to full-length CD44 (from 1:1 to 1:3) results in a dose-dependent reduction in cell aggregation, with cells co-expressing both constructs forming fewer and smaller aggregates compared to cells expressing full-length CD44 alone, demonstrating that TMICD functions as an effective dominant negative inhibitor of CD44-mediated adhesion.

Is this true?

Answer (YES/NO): YES